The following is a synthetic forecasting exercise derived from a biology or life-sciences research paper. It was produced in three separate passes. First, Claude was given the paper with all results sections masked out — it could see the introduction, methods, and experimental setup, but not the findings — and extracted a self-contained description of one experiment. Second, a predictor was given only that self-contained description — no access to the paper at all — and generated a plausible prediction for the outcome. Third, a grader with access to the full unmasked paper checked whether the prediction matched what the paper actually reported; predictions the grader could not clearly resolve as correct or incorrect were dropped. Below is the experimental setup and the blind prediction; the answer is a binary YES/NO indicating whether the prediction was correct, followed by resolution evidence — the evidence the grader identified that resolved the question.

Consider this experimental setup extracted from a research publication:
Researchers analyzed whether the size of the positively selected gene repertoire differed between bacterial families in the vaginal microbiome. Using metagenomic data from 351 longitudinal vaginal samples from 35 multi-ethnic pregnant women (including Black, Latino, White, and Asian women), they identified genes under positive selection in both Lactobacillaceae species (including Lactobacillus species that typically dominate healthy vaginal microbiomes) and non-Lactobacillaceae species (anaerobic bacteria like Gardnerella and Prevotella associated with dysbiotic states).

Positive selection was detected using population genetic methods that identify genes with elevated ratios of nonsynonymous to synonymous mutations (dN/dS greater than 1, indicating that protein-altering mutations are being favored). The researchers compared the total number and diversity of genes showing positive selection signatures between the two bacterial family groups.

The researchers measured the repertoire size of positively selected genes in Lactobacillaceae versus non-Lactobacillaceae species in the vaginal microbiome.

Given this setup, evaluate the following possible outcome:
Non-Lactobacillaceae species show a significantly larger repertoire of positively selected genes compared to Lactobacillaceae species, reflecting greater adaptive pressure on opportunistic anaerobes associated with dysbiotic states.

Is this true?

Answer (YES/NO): NO